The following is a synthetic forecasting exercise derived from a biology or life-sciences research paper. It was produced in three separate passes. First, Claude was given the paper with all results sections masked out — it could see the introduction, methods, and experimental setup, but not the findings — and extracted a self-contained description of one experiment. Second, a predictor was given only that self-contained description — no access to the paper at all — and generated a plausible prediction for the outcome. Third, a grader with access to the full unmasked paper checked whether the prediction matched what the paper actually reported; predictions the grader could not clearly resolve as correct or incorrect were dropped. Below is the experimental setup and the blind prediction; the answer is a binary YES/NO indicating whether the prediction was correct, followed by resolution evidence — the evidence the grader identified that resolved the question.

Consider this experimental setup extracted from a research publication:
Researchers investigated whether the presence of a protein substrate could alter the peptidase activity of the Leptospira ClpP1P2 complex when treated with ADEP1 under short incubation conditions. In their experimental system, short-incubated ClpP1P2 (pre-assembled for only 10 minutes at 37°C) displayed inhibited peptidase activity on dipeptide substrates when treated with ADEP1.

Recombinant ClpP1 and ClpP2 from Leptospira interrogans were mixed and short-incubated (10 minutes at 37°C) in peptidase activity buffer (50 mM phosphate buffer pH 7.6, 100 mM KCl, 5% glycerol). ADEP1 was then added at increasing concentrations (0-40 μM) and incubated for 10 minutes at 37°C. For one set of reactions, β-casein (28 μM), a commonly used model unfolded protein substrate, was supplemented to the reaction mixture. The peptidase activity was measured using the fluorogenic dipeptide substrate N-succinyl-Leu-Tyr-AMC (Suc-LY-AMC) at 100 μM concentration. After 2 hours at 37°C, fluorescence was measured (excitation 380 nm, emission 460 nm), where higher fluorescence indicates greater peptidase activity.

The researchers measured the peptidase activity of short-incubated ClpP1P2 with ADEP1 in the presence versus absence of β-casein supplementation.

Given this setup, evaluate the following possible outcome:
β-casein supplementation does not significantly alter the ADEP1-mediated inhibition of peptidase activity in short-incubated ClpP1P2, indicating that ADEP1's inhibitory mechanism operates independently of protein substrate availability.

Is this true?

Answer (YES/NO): NO